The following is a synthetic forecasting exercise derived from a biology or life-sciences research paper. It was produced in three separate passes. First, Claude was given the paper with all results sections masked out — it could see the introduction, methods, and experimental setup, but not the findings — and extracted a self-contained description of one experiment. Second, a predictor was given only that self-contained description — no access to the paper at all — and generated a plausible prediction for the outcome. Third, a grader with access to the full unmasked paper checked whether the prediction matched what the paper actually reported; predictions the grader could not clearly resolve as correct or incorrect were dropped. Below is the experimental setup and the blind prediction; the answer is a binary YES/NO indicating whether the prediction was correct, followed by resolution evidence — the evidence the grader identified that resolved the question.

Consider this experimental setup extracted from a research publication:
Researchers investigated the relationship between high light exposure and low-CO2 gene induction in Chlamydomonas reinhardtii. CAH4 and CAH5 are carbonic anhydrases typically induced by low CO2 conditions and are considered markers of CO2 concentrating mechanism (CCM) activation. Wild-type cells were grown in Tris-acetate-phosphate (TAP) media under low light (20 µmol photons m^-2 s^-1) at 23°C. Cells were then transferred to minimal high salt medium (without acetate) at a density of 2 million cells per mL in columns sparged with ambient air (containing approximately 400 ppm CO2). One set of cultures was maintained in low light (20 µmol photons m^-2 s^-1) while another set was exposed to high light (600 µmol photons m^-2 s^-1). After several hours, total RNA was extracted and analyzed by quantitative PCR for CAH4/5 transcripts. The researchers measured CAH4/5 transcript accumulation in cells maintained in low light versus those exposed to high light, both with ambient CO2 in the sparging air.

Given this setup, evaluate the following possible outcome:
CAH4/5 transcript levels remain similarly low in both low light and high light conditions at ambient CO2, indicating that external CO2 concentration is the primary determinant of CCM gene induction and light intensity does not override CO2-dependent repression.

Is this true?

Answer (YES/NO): NO